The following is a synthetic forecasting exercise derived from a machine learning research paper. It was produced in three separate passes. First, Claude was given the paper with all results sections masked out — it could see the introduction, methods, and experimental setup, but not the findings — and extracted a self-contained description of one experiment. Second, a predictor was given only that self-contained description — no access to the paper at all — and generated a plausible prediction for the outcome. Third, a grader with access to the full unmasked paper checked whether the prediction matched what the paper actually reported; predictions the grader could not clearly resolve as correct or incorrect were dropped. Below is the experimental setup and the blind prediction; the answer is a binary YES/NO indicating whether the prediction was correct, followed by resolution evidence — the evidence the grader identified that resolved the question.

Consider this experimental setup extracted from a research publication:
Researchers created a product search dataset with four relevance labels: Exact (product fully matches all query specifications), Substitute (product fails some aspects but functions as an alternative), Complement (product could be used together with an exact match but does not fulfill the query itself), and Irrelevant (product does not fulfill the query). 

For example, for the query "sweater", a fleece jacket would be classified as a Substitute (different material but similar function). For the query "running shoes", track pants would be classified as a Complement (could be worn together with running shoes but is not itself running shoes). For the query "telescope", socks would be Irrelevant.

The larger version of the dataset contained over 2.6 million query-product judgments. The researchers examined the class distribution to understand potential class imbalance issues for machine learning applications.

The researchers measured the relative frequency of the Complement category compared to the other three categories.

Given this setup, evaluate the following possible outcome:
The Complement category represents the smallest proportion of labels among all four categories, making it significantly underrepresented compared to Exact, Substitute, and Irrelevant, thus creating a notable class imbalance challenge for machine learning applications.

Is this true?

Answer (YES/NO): YES